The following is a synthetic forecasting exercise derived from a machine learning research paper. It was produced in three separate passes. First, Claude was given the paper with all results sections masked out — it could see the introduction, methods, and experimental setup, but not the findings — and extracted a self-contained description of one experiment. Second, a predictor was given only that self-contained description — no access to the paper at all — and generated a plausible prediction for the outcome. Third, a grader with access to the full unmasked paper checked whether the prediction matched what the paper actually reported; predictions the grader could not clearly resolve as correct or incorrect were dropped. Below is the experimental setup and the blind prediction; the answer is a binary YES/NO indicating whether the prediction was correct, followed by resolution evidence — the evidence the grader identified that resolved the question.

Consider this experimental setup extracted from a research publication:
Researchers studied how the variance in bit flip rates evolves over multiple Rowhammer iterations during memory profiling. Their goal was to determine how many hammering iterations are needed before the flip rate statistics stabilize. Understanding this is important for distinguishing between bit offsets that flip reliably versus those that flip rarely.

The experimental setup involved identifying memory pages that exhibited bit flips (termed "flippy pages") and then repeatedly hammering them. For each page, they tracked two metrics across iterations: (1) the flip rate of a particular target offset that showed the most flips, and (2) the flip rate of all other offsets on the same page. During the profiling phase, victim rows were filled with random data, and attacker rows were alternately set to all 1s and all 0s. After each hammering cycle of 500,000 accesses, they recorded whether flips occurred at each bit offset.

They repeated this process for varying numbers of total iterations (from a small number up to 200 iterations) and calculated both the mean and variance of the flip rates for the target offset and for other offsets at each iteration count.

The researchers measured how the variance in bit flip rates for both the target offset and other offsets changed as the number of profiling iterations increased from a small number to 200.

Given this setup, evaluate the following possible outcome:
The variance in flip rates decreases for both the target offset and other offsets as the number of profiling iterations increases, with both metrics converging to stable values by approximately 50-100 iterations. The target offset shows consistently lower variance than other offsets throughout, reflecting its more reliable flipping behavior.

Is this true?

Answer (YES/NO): NO